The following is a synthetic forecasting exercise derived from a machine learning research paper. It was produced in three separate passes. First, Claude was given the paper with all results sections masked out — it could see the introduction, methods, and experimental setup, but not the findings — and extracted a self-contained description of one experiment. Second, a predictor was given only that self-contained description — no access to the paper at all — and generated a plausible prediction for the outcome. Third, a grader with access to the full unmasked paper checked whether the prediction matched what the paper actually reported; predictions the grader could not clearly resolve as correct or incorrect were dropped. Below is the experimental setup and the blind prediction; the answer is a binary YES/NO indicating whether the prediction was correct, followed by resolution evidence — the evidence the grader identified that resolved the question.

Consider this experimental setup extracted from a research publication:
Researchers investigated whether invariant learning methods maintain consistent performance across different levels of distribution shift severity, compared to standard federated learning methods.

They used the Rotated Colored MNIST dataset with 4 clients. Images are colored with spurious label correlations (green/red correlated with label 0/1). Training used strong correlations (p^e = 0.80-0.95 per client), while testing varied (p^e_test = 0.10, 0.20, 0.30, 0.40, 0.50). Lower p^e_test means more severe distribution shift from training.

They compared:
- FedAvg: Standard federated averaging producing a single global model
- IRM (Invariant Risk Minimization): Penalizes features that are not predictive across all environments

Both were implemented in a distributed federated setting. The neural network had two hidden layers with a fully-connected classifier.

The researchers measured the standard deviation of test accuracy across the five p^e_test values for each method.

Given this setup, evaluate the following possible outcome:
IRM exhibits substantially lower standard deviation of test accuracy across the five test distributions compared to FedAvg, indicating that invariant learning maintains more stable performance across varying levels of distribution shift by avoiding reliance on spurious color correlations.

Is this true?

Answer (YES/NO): YES